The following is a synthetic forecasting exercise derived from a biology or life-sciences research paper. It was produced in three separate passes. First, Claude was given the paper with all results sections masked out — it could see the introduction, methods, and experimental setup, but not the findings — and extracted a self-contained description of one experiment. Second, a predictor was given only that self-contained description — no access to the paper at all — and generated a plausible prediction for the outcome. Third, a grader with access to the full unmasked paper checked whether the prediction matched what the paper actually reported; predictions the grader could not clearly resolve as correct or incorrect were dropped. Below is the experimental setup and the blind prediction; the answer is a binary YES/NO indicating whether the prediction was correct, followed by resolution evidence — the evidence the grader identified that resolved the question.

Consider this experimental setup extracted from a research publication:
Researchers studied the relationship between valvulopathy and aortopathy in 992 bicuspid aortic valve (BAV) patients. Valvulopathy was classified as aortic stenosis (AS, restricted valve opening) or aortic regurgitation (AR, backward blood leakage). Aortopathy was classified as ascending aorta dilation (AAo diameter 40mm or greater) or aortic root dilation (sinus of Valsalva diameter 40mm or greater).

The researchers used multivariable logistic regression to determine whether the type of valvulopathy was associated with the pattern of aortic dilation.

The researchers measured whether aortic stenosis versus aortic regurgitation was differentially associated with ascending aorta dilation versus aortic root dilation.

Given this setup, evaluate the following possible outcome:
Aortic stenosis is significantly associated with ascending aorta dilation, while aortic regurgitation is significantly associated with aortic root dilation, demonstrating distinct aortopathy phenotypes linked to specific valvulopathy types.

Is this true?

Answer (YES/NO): NO